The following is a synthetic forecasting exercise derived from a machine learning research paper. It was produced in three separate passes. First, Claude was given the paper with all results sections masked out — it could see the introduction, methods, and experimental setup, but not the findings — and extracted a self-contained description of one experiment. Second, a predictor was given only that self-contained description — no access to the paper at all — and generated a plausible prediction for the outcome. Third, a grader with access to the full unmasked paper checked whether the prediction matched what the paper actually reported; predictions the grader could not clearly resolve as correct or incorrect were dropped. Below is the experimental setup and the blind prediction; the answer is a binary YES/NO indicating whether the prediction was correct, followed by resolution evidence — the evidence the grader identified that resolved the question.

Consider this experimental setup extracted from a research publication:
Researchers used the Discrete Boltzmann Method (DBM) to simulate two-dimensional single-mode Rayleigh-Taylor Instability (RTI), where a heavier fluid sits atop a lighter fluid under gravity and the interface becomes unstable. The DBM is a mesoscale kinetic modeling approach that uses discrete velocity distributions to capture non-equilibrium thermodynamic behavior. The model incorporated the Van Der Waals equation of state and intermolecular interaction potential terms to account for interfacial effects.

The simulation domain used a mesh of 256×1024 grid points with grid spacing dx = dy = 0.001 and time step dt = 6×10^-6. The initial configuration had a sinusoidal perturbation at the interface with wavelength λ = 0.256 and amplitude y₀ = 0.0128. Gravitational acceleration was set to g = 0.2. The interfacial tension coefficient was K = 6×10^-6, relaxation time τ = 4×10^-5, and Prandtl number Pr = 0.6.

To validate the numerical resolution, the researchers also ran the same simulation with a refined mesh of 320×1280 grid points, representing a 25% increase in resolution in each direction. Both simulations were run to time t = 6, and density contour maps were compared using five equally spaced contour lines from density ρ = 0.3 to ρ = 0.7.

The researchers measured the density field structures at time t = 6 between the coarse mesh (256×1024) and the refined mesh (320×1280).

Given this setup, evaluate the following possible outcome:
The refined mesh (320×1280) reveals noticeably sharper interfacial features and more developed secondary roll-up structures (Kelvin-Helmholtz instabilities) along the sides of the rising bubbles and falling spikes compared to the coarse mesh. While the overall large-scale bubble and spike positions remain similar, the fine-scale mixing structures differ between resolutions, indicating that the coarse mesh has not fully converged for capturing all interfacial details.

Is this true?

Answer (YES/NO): NO